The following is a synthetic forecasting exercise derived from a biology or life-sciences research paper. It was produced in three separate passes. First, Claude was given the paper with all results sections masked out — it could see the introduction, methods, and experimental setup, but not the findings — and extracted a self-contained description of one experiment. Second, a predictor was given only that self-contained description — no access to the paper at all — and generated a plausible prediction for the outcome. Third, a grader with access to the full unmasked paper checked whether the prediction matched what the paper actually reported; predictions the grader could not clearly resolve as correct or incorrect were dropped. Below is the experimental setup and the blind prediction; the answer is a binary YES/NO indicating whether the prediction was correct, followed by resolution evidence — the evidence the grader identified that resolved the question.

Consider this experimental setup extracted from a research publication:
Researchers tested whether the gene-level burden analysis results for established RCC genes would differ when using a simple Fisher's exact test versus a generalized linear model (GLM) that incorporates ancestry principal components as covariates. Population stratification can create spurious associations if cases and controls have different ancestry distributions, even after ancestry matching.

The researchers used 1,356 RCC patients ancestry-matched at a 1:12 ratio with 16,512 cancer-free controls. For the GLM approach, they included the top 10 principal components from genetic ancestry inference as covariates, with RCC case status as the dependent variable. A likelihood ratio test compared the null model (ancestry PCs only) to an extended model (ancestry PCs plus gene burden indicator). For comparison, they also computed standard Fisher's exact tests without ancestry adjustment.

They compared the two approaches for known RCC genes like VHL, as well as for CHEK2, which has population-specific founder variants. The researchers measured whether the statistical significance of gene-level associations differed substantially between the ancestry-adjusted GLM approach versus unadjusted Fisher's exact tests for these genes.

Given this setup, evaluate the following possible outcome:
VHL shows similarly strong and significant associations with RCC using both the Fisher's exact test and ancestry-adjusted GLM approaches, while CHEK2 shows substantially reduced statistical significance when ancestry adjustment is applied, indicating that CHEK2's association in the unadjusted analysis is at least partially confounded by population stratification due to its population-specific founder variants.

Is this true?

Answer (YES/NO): YES